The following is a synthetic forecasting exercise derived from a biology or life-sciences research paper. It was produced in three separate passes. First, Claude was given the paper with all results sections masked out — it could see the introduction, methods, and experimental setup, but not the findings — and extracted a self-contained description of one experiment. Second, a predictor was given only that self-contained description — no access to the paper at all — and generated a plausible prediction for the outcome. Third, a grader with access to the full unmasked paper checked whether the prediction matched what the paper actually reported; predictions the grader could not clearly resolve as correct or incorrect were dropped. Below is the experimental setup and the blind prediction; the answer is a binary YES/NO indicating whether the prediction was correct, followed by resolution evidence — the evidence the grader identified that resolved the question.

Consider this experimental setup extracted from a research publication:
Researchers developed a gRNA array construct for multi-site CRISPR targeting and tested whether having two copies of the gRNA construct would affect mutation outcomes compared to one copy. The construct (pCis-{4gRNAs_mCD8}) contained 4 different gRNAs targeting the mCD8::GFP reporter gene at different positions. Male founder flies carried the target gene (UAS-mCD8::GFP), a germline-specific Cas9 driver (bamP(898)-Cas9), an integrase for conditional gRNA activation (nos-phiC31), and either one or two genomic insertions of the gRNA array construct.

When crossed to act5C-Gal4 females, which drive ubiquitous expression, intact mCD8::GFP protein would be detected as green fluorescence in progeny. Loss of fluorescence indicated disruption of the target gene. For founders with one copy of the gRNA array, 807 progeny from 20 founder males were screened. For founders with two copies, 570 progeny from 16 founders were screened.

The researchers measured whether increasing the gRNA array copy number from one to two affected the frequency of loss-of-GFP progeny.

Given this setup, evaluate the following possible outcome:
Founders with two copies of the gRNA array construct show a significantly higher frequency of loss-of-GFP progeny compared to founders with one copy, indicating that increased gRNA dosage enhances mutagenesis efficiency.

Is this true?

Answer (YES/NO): NO